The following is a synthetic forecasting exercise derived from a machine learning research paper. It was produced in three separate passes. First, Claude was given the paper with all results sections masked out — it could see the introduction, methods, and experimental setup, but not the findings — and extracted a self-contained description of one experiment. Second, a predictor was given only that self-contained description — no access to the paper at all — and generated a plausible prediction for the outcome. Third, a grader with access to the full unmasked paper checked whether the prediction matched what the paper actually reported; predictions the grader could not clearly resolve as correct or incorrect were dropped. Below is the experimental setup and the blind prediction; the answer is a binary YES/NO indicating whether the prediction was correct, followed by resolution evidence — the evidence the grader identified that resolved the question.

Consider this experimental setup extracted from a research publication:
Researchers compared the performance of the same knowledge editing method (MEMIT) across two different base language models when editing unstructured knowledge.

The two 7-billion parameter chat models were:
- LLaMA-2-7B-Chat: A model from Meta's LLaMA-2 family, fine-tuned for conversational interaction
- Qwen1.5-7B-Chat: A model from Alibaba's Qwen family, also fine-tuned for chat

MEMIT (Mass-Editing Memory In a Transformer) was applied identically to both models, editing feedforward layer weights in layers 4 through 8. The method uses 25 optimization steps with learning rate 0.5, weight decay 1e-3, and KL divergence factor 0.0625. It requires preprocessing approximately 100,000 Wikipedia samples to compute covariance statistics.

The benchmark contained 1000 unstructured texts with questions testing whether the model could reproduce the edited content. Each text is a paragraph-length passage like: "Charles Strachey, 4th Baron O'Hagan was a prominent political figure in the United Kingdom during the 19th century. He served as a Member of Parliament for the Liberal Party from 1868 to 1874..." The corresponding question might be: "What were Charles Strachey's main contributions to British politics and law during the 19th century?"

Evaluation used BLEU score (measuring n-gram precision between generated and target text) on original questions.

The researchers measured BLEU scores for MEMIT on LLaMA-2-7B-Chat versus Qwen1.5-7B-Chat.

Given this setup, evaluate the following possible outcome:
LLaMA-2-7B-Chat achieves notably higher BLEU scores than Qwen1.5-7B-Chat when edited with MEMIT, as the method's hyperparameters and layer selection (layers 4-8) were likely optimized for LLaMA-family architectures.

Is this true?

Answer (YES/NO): NO